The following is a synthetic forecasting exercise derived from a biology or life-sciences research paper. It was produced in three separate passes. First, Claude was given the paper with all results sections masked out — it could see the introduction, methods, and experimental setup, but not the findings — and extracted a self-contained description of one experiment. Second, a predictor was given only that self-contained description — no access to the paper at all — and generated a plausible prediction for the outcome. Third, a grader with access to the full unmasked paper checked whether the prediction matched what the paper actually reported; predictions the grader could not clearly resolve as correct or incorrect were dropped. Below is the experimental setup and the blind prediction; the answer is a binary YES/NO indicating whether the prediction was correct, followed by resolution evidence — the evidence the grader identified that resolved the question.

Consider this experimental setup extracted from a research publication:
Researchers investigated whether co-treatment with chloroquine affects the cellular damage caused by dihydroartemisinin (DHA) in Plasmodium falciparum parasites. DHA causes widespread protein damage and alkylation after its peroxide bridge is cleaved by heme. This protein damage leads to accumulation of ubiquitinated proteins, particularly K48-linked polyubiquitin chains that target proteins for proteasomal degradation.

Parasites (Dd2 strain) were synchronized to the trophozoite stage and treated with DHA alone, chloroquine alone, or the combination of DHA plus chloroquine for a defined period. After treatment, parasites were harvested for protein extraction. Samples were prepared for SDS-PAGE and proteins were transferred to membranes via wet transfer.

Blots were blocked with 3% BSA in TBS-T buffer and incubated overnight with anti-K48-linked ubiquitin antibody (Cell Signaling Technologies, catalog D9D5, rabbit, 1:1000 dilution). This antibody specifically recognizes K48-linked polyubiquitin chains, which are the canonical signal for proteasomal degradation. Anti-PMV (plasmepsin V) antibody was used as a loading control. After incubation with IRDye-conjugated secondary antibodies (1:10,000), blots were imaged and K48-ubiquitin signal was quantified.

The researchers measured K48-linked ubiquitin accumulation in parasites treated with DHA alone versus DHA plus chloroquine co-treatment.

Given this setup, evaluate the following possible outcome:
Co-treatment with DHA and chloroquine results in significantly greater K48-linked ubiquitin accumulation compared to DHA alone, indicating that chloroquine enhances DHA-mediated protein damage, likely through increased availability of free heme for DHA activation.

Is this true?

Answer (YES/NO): NO